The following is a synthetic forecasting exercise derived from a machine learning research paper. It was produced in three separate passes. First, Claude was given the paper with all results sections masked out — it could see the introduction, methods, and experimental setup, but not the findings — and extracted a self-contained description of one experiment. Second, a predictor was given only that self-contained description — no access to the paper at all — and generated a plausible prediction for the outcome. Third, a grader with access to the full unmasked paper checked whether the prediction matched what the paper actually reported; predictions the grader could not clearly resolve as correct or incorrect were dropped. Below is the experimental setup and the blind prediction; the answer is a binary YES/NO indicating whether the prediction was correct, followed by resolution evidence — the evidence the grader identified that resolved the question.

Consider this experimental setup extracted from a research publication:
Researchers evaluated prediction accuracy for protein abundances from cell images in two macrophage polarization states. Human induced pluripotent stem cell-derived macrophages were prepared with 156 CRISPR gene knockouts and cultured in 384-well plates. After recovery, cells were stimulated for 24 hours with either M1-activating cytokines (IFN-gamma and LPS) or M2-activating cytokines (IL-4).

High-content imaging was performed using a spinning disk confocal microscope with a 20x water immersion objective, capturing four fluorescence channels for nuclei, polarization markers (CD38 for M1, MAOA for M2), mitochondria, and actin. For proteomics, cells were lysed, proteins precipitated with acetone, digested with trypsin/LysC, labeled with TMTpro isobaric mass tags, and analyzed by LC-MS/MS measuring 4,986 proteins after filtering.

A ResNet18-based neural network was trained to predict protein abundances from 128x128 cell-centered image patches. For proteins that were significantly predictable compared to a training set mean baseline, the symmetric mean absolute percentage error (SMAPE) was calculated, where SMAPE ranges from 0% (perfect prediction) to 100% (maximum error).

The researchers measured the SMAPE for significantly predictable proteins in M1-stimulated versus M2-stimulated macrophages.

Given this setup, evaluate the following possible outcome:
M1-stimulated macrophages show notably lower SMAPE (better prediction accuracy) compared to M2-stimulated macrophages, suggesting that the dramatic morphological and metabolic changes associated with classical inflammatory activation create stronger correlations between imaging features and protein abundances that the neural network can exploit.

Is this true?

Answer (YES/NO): NO